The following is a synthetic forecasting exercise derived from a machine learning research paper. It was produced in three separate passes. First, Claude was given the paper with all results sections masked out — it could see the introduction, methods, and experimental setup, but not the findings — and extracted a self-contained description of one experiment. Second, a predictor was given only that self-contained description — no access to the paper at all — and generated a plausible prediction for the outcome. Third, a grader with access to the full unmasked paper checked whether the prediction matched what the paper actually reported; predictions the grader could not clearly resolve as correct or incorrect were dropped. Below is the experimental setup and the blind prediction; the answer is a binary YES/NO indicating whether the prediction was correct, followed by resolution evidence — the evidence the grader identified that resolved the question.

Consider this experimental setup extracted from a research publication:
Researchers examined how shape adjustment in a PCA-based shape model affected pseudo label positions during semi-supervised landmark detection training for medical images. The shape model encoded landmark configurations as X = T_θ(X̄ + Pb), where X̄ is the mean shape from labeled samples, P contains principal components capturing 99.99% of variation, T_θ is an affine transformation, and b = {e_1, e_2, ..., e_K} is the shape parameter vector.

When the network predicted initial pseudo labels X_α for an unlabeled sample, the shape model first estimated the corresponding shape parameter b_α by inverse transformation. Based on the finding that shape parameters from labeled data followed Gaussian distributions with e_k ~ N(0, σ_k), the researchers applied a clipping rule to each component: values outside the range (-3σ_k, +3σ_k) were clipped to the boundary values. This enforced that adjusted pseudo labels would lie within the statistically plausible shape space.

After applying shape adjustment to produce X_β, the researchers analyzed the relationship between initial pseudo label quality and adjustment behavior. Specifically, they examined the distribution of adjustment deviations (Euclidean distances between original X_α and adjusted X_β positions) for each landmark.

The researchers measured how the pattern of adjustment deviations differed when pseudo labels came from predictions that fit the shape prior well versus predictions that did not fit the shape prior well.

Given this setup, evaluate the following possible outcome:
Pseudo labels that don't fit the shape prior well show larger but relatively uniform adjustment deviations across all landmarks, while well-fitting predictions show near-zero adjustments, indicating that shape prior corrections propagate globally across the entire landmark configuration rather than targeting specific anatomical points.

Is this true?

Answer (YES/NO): NO